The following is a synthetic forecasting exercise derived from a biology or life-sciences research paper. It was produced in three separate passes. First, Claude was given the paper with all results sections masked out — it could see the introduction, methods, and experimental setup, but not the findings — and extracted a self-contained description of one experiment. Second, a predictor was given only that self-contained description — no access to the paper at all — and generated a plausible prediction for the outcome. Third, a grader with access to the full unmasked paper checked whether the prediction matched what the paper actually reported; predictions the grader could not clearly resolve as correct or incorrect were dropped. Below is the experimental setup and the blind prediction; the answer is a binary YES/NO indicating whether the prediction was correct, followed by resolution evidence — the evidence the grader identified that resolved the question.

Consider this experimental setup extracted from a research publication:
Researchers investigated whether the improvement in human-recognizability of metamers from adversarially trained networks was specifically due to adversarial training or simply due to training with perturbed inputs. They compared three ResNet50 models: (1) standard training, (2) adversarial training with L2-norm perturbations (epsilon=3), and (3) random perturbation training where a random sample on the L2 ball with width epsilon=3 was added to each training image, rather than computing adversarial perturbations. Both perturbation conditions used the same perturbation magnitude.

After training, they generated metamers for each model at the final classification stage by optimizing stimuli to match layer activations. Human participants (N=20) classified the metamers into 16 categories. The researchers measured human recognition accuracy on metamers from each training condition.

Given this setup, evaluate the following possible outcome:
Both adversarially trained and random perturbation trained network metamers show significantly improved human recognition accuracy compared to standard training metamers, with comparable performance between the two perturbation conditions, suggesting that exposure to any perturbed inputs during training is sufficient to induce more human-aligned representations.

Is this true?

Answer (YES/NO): NO